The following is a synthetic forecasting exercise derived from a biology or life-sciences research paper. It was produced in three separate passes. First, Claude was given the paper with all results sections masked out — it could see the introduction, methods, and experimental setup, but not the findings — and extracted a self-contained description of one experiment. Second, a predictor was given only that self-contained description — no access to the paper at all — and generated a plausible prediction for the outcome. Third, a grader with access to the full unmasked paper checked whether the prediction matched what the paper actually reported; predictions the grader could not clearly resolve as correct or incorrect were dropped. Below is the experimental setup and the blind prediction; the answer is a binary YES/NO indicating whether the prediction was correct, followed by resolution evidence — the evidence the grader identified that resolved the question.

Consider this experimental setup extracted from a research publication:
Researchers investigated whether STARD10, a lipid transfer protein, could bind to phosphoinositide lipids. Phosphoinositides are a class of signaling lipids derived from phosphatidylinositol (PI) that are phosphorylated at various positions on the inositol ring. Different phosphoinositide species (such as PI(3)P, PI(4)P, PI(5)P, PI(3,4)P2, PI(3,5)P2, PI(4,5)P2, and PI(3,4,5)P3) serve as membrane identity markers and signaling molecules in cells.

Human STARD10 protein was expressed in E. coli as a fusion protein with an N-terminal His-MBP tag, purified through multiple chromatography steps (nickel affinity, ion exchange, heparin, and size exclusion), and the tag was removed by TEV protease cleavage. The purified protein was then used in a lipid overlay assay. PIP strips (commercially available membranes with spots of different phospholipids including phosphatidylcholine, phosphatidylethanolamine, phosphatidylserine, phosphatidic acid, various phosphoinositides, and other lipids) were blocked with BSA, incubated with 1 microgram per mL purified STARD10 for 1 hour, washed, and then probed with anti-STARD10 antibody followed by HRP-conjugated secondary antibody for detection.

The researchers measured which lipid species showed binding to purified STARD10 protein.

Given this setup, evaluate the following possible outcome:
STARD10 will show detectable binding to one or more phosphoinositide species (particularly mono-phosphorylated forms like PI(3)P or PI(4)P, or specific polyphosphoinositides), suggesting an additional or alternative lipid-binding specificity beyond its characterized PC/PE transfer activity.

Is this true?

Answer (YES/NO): YES